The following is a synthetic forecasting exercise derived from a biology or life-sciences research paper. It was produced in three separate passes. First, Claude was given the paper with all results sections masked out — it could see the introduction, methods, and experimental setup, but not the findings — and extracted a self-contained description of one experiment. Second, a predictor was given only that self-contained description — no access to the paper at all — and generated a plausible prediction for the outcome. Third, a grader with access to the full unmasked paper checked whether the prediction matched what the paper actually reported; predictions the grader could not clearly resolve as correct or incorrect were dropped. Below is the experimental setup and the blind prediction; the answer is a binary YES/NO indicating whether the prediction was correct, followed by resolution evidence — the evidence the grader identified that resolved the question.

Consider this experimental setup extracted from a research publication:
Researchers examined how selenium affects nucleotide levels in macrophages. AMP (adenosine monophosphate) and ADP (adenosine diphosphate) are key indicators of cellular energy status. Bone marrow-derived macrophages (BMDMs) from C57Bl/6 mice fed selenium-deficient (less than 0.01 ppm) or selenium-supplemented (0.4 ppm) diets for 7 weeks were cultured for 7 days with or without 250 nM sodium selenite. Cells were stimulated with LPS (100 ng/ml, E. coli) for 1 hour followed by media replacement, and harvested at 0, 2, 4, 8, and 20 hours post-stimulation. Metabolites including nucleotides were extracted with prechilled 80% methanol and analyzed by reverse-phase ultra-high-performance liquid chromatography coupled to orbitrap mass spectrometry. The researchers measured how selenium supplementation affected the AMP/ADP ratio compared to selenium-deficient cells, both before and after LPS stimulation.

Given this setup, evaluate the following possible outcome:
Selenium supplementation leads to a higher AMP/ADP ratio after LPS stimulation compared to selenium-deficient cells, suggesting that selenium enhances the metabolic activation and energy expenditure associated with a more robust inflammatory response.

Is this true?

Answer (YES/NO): NO